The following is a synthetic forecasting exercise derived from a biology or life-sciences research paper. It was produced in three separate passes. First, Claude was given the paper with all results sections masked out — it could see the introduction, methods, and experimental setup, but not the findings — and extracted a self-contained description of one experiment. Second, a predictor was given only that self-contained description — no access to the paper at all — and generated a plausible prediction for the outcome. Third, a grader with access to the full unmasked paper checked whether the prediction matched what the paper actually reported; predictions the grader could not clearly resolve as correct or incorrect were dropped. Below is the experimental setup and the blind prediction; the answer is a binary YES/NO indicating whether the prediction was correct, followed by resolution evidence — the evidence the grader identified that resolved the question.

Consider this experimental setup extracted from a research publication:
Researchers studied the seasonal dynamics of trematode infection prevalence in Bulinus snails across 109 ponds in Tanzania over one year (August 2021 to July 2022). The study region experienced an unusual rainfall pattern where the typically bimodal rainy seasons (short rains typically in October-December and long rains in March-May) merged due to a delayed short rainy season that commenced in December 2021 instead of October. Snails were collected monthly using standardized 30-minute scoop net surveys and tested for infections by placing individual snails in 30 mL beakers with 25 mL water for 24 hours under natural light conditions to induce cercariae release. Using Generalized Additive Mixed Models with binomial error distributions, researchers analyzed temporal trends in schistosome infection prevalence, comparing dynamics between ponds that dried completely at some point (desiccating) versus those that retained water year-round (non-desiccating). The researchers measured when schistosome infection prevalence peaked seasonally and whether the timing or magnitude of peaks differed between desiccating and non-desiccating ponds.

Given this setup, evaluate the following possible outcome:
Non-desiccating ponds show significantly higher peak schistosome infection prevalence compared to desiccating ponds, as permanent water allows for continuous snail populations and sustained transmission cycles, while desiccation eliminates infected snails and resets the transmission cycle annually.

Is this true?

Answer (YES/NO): YES